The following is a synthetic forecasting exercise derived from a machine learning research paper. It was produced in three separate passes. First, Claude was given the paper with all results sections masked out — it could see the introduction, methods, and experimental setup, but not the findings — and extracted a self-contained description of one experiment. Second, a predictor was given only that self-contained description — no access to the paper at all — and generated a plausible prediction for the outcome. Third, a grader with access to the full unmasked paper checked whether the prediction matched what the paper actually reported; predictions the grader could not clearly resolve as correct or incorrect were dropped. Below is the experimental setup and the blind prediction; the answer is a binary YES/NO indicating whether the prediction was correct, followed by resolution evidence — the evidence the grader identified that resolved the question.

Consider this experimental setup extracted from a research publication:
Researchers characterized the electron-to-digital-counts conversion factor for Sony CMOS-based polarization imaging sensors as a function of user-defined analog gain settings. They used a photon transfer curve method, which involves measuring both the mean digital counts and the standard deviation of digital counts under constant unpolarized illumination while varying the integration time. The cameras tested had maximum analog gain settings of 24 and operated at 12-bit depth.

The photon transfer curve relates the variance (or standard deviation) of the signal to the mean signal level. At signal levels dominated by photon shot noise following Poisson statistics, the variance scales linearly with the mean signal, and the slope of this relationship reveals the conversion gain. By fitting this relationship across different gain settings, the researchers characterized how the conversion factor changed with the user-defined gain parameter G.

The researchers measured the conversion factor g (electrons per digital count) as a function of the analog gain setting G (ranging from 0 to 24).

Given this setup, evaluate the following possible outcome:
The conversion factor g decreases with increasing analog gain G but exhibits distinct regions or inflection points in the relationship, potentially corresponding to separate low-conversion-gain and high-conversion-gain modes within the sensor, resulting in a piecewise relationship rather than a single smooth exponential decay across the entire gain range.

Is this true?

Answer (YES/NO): NO